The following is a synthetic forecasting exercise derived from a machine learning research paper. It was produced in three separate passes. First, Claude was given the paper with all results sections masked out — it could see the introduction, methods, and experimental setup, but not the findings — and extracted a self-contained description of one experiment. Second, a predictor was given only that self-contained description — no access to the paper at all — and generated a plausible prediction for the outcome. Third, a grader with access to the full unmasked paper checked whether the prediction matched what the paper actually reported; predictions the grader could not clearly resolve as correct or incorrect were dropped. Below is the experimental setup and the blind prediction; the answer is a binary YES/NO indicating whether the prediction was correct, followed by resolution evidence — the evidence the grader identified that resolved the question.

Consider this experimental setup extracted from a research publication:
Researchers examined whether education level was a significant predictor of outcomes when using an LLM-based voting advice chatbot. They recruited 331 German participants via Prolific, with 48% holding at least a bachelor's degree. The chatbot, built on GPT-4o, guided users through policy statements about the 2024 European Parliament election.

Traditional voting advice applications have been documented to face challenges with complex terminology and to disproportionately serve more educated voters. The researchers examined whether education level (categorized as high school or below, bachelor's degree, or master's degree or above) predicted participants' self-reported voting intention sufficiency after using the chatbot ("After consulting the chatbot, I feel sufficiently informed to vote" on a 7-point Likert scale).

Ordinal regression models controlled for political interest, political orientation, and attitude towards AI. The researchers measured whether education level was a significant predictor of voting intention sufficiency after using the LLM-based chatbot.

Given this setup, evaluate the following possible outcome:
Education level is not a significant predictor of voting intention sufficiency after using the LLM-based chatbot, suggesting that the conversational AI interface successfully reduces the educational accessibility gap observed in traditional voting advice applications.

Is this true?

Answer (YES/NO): YES